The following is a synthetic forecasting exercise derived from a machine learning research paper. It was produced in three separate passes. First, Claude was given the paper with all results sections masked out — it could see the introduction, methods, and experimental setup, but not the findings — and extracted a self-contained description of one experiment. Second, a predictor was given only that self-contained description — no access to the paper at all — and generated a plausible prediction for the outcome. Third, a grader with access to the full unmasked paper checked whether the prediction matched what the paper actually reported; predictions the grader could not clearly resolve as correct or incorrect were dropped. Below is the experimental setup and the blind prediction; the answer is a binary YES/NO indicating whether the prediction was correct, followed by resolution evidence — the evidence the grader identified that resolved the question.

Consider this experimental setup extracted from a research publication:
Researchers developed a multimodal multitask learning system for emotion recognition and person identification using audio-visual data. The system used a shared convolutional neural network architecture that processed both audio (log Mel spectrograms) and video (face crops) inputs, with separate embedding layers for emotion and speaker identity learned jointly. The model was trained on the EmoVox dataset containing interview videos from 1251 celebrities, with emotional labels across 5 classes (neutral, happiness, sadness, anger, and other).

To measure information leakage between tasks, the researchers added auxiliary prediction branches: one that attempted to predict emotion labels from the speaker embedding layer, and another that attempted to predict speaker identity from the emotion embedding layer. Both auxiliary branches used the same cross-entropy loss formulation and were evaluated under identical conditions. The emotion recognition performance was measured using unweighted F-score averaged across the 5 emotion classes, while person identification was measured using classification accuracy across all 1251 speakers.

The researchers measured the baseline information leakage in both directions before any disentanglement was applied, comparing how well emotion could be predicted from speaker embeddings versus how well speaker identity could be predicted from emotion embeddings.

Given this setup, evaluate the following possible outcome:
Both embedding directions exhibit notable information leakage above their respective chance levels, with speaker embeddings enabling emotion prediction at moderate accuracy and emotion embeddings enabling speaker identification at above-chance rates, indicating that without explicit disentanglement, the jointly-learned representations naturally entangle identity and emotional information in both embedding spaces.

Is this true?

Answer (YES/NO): NO